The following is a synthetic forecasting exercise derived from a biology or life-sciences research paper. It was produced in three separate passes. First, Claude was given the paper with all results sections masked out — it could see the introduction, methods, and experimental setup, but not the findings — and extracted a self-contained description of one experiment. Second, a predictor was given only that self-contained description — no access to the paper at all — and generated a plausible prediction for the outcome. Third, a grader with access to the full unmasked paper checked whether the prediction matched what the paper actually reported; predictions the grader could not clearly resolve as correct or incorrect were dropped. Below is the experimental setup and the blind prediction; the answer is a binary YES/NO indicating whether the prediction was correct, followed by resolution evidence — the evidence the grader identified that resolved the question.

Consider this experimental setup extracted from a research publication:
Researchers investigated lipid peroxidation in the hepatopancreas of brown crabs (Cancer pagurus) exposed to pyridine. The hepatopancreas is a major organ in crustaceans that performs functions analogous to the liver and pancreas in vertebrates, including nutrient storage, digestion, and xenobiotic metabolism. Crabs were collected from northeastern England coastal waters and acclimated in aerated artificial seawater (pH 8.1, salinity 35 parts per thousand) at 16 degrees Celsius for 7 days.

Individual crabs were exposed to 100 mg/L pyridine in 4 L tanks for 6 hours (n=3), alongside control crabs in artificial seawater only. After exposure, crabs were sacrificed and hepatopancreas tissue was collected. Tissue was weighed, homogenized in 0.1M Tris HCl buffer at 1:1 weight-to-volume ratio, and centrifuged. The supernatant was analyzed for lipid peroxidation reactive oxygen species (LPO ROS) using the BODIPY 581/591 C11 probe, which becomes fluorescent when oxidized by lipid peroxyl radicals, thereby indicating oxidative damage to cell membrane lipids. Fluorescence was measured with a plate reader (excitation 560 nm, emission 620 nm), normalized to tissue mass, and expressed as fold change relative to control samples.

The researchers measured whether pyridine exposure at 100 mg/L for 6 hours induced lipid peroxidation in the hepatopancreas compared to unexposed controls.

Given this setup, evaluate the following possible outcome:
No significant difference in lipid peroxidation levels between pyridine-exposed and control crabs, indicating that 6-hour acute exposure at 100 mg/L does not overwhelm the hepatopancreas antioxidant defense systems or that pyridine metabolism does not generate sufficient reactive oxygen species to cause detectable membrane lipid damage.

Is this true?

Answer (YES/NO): NO